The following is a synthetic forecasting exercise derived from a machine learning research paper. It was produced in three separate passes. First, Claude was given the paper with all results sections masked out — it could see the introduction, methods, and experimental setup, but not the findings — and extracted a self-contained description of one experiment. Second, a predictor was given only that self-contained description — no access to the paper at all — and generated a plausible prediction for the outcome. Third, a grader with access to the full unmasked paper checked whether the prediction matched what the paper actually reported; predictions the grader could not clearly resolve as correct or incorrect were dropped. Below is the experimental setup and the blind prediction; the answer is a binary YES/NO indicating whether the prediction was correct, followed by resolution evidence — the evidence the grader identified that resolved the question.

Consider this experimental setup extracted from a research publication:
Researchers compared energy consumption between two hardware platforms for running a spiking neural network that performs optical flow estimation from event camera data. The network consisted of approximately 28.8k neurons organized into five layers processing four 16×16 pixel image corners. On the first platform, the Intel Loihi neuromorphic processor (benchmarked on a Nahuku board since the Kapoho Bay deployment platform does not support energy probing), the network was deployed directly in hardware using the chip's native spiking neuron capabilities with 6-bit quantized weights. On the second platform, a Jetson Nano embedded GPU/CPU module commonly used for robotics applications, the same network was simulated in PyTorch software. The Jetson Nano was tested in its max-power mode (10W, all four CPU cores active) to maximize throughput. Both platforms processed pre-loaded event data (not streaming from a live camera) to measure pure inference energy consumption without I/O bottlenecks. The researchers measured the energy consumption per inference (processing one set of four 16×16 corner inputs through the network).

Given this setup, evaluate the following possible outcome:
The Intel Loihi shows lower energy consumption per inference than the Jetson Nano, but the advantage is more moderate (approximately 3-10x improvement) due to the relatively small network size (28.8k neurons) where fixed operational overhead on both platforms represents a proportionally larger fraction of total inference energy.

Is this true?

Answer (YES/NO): NO